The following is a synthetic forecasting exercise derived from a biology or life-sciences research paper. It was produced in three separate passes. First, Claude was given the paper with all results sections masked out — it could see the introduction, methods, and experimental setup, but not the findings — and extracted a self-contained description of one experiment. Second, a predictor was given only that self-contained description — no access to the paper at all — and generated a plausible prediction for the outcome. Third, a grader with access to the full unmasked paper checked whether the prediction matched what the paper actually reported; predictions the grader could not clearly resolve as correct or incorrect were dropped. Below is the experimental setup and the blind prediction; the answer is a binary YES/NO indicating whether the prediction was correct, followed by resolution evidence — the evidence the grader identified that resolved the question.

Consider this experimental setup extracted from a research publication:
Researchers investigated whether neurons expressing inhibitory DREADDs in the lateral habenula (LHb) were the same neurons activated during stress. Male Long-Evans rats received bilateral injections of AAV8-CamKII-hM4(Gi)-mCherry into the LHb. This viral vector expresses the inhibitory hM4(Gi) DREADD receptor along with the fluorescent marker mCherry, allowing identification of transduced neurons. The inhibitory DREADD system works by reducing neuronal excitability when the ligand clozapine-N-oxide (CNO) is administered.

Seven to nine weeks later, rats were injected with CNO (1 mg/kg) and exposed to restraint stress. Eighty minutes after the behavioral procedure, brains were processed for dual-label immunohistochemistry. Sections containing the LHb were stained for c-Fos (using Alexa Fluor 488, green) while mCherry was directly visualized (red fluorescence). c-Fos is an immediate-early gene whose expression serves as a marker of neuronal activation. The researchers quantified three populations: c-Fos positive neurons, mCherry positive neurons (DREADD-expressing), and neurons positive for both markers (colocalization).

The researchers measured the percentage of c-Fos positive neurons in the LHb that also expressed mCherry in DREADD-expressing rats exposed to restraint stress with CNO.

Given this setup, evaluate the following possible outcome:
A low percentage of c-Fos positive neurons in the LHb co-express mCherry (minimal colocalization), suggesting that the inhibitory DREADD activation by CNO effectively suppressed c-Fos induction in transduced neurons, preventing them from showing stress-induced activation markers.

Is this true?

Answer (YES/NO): NO